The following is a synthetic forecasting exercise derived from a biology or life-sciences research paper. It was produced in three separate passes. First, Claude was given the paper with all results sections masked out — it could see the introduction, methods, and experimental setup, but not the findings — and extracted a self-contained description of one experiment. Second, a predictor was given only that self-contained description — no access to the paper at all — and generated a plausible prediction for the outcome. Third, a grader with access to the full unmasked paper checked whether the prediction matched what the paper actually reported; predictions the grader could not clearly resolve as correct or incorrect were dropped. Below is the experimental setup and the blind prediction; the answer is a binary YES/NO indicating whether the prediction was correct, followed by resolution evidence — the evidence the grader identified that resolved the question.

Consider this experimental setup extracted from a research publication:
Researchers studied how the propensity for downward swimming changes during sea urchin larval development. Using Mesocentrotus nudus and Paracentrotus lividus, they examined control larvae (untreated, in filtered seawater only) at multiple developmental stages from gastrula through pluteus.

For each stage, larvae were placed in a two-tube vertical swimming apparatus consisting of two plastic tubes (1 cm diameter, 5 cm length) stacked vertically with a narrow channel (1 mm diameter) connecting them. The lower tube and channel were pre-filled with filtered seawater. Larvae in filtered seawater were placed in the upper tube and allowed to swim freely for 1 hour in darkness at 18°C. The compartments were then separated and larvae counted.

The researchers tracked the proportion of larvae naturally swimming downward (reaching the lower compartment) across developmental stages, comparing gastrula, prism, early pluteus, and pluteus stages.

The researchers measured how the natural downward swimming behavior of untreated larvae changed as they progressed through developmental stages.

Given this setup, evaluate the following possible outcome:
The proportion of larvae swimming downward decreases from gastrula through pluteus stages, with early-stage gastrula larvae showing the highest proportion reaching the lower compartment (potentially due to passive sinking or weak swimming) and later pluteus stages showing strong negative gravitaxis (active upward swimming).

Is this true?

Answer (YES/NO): NO